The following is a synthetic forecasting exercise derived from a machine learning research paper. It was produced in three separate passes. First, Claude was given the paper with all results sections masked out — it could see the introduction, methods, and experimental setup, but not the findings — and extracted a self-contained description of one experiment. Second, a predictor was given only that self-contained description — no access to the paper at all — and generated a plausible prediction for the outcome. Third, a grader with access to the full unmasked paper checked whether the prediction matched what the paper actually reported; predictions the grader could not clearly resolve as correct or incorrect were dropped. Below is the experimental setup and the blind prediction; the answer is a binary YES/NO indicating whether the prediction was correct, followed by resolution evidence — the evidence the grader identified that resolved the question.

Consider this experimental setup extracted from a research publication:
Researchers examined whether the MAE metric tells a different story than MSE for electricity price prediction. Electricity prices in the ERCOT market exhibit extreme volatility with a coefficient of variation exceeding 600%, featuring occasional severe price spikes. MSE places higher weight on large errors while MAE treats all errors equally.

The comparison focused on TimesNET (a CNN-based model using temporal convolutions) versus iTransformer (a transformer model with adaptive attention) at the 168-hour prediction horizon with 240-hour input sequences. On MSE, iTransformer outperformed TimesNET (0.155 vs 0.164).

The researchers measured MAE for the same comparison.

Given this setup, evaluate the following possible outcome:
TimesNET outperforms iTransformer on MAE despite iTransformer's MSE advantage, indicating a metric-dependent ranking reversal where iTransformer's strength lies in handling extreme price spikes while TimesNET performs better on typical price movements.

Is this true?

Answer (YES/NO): YES